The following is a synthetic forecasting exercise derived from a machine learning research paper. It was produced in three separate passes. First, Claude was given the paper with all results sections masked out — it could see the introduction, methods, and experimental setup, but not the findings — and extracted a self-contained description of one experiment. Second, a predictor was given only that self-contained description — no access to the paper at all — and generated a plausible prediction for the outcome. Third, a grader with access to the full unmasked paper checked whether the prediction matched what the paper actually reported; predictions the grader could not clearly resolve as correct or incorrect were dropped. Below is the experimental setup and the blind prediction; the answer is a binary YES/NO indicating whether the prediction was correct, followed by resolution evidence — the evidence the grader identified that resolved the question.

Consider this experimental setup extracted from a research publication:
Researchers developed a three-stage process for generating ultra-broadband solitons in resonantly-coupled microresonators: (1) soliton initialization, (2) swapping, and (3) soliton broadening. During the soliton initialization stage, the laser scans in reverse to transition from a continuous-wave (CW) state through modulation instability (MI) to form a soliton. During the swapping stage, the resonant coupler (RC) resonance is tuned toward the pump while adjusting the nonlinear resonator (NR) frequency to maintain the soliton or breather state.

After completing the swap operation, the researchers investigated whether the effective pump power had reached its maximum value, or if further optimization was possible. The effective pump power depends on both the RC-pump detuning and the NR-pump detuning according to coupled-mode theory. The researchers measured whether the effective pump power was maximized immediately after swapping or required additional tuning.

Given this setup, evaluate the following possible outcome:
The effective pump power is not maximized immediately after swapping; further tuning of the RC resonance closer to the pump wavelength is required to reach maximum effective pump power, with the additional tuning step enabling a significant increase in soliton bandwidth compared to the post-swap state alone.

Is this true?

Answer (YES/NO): NO